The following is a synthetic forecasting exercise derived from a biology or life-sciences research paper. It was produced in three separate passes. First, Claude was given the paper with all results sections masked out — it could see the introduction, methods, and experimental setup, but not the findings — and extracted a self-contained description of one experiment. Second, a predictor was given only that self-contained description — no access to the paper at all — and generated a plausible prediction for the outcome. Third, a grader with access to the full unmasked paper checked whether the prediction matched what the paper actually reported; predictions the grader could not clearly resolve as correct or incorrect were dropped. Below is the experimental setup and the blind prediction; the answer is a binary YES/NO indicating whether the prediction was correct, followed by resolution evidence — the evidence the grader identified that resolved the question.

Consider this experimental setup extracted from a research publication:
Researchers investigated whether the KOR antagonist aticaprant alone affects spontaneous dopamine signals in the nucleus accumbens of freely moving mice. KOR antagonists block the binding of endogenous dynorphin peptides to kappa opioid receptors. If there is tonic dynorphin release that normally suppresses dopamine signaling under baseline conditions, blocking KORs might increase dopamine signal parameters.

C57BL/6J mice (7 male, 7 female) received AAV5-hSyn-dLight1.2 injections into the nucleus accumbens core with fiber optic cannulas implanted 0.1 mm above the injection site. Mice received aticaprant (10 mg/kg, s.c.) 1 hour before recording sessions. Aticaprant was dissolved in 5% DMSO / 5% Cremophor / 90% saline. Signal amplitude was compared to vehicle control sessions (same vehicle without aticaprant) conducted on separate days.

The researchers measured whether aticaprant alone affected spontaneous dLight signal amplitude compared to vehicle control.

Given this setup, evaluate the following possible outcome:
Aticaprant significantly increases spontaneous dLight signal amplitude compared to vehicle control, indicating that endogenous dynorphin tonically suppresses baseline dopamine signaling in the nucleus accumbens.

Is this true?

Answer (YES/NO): YES